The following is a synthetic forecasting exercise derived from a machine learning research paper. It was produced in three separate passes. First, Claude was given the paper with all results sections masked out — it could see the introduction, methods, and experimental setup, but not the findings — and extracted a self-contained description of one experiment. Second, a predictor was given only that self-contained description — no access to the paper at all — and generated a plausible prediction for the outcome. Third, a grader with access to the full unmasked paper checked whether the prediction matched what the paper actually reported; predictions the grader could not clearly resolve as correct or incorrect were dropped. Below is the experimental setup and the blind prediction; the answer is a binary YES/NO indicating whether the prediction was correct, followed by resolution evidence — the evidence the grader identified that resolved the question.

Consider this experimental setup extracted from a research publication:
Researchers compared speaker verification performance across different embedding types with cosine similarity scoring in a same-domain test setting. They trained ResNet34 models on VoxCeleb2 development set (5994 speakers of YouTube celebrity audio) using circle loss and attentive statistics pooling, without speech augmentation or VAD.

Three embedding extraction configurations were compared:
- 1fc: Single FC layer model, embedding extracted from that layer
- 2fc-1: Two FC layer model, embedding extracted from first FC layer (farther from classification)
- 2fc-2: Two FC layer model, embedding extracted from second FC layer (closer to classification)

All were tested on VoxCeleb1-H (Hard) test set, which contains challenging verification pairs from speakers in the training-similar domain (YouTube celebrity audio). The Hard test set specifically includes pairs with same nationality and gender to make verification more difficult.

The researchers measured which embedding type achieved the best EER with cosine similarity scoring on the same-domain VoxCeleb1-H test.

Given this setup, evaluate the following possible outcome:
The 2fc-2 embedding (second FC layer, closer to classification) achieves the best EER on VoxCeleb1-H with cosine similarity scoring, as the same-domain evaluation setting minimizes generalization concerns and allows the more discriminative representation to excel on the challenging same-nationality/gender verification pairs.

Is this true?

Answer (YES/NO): NO